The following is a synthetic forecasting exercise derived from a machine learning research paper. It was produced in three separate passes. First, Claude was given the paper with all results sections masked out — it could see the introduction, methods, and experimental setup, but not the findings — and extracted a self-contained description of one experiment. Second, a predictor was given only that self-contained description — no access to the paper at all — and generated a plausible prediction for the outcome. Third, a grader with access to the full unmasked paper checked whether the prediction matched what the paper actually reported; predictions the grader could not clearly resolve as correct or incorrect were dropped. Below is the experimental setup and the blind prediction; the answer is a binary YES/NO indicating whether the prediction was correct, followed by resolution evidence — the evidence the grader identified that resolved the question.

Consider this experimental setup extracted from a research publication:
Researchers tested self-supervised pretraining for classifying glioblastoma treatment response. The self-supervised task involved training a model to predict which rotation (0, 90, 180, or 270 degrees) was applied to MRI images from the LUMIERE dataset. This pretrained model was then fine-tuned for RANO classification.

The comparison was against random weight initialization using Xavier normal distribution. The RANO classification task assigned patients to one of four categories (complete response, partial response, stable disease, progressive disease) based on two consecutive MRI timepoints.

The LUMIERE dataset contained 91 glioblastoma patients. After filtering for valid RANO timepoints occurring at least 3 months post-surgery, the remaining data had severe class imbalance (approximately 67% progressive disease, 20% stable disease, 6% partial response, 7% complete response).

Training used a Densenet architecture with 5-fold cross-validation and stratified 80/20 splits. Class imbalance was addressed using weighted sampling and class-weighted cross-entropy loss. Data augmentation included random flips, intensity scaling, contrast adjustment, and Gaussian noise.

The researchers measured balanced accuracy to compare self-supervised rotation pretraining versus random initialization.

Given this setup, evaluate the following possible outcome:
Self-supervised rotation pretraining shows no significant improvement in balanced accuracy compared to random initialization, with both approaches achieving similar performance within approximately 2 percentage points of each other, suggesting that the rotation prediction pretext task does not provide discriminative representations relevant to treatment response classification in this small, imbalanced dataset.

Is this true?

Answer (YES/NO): NO